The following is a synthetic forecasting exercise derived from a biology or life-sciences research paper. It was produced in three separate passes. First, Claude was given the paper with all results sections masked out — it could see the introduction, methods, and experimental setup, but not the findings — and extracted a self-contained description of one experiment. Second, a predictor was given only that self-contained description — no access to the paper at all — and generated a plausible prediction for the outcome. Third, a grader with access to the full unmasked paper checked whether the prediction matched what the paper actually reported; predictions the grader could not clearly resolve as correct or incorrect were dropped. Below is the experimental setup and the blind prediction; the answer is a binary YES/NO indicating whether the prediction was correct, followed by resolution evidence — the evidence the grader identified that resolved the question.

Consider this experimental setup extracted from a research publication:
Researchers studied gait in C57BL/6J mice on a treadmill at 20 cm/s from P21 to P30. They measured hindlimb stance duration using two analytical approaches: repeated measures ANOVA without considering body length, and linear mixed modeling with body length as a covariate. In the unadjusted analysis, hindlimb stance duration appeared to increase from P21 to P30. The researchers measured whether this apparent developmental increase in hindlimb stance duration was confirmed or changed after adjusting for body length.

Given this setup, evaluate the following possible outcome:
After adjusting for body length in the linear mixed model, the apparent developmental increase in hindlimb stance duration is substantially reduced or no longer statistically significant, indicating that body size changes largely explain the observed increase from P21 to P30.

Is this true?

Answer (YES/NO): NO